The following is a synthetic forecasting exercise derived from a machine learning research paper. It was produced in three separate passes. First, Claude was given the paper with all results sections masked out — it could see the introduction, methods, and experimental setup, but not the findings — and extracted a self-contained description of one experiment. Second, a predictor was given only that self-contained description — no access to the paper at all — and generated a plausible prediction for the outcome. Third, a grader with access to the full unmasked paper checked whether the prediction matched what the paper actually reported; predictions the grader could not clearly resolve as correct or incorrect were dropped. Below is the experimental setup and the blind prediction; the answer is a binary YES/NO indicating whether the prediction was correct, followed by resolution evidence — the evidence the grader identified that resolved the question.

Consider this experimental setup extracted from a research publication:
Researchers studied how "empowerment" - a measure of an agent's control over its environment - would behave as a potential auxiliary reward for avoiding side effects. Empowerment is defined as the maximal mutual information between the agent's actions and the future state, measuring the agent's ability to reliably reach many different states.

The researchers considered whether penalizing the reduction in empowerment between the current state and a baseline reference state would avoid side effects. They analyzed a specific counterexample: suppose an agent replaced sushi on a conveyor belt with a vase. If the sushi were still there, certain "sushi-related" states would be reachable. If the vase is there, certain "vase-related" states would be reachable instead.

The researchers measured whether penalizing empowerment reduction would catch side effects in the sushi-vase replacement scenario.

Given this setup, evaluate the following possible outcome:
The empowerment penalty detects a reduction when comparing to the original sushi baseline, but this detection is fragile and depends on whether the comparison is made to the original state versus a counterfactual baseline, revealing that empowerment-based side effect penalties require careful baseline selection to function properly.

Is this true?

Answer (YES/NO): NO